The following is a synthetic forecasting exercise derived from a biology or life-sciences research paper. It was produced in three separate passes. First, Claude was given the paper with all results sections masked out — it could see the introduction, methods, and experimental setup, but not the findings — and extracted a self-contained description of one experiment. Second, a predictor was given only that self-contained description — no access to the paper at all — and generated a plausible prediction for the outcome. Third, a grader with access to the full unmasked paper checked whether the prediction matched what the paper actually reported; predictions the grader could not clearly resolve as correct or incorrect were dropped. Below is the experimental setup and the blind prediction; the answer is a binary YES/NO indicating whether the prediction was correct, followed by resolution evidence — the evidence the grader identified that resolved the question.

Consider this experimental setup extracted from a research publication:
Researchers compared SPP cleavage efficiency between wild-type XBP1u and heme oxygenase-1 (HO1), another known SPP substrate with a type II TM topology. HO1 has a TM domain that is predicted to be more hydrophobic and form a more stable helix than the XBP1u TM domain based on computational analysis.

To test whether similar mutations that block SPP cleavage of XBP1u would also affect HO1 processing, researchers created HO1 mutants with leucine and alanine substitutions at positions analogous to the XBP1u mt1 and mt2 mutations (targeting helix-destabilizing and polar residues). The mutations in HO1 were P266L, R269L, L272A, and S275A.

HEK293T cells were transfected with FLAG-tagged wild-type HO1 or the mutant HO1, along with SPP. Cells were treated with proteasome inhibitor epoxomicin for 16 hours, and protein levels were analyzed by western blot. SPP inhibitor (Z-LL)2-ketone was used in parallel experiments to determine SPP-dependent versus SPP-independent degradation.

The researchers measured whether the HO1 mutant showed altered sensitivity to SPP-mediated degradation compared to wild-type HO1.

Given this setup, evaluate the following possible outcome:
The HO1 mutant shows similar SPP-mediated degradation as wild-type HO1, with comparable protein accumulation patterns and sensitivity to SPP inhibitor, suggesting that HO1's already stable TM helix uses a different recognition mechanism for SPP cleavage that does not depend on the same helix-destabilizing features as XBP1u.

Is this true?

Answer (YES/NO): NO